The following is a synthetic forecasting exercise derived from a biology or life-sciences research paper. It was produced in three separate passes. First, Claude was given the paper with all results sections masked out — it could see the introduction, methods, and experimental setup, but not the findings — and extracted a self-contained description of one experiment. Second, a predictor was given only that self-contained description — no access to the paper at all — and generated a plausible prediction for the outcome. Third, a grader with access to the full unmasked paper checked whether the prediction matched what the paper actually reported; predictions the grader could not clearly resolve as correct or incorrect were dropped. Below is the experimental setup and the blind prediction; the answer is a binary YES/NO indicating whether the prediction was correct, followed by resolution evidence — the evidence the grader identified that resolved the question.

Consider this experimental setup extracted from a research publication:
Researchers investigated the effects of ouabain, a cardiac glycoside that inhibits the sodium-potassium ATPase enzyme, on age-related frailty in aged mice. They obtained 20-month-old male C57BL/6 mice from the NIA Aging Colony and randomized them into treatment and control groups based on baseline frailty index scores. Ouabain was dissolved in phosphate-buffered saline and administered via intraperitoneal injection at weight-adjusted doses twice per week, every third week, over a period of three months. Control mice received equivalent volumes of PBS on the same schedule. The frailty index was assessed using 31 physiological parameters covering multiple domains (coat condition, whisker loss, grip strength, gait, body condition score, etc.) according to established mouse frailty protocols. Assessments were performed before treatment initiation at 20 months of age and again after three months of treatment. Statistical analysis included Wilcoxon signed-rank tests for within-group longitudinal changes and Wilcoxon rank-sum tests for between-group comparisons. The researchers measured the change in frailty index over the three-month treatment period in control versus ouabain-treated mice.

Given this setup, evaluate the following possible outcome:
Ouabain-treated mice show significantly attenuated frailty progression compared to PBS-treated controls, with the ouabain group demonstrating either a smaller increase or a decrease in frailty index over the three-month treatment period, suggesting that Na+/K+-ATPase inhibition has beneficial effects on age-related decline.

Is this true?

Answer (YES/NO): YES